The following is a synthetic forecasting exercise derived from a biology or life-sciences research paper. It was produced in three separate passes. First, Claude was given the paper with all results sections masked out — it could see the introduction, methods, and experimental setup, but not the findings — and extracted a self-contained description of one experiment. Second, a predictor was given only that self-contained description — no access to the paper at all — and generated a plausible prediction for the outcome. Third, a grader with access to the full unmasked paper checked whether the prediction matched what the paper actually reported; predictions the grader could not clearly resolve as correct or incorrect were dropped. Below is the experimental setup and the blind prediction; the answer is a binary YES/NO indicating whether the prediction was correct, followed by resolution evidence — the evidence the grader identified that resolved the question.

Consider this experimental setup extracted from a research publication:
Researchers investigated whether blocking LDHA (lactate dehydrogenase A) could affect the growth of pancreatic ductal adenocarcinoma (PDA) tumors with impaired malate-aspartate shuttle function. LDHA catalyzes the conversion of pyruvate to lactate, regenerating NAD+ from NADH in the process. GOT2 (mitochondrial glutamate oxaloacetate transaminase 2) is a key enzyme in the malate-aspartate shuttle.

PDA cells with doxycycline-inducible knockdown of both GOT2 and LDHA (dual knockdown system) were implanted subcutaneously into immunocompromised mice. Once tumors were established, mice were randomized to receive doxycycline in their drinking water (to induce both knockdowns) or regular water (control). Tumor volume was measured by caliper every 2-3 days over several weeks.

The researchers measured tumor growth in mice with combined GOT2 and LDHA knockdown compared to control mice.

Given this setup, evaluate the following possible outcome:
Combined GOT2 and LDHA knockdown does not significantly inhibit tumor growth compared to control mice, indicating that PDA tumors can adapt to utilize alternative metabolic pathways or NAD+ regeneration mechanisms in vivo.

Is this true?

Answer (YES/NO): YES